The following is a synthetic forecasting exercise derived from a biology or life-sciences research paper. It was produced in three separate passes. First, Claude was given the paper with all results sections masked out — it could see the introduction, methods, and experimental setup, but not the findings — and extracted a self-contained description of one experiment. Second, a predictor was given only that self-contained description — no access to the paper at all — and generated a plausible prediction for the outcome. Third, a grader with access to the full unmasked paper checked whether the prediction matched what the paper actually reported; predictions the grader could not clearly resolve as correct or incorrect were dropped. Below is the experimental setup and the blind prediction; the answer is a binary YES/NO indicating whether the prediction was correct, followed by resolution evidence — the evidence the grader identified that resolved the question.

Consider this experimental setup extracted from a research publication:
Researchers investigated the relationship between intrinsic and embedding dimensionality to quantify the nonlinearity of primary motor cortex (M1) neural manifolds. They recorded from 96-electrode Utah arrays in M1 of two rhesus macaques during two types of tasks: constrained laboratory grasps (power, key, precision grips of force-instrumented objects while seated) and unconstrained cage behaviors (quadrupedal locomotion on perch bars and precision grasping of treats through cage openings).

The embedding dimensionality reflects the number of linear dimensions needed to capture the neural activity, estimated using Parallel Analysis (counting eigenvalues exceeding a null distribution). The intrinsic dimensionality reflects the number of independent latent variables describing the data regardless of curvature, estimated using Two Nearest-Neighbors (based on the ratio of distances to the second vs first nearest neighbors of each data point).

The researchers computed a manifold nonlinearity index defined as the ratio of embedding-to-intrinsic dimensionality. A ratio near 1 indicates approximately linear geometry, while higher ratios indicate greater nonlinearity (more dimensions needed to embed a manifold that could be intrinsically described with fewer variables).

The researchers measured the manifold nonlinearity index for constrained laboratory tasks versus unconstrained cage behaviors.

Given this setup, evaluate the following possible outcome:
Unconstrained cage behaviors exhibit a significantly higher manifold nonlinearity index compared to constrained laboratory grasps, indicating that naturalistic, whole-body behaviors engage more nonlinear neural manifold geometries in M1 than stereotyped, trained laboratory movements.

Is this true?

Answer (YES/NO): NO